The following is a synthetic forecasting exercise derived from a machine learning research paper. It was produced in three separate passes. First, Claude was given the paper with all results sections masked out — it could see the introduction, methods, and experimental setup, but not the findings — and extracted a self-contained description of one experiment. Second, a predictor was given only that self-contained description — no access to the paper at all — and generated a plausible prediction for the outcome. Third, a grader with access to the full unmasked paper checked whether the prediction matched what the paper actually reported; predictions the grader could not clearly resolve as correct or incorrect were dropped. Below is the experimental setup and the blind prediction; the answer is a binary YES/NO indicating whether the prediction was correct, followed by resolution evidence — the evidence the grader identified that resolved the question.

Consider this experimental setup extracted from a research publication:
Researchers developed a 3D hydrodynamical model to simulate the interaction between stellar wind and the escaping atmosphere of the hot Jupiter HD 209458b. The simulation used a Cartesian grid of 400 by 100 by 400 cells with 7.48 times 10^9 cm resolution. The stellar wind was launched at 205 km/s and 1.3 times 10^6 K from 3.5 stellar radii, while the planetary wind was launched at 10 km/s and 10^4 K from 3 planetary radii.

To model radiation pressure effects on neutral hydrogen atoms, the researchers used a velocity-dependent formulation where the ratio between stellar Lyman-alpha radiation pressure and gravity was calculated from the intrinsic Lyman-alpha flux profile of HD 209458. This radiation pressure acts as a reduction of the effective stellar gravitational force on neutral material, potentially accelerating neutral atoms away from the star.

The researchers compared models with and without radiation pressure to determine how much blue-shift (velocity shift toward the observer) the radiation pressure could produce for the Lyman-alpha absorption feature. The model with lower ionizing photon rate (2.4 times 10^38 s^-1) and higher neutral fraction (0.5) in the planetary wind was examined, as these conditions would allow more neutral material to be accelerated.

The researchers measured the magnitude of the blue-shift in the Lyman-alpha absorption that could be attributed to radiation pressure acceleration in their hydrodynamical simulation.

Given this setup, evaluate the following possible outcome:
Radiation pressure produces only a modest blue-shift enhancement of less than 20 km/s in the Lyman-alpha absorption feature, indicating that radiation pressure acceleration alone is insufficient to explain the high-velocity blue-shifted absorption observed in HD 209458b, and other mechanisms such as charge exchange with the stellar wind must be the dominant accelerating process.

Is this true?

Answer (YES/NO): NO